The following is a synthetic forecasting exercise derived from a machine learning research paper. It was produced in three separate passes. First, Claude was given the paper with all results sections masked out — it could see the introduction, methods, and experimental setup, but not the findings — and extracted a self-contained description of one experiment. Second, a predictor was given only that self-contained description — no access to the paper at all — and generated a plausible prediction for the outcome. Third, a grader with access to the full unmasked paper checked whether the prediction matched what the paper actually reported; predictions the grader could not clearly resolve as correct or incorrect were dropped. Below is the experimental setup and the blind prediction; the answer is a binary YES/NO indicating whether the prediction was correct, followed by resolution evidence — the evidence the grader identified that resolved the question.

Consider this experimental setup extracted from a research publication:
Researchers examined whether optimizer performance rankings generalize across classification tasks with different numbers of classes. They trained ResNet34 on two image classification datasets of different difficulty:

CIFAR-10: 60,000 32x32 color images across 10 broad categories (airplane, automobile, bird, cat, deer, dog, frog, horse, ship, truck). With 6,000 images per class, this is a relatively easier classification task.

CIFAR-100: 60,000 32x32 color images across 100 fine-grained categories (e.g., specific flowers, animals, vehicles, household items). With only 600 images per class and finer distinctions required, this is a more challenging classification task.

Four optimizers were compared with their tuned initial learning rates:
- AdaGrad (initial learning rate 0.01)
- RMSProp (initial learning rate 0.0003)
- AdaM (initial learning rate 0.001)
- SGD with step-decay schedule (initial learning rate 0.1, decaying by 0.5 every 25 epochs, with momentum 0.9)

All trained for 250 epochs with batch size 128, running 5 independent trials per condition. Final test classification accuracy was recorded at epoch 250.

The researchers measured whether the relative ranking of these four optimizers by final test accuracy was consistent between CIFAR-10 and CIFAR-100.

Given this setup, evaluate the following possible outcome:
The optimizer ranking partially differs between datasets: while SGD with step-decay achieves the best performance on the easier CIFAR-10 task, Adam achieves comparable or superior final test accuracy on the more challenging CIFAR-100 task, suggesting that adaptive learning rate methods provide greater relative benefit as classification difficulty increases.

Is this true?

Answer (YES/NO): NO